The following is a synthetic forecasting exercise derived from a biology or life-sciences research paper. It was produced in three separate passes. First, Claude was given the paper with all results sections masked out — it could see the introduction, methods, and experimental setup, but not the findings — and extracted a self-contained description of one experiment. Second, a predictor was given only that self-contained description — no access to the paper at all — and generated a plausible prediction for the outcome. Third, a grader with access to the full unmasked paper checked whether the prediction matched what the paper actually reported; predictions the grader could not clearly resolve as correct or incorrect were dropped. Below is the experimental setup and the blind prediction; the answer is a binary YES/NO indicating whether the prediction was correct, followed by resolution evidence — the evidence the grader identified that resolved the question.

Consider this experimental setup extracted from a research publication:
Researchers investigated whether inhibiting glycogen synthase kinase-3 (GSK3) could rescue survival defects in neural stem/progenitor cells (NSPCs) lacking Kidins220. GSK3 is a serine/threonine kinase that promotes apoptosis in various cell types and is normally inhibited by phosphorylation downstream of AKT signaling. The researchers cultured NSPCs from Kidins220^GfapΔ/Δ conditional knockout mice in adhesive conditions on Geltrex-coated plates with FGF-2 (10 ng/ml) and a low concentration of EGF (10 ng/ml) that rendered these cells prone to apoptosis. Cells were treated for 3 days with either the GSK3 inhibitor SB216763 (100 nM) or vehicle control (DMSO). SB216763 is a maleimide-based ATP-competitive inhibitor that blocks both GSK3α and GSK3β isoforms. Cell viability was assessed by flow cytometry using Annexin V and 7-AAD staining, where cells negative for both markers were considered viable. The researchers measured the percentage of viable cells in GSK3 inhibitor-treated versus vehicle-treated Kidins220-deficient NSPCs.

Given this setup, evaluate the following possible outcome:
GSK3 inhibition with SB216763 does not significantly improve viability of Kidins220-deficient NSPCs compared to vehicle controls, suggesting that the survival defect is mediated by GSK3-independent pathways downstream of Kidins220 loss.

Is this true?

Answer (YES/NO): NO